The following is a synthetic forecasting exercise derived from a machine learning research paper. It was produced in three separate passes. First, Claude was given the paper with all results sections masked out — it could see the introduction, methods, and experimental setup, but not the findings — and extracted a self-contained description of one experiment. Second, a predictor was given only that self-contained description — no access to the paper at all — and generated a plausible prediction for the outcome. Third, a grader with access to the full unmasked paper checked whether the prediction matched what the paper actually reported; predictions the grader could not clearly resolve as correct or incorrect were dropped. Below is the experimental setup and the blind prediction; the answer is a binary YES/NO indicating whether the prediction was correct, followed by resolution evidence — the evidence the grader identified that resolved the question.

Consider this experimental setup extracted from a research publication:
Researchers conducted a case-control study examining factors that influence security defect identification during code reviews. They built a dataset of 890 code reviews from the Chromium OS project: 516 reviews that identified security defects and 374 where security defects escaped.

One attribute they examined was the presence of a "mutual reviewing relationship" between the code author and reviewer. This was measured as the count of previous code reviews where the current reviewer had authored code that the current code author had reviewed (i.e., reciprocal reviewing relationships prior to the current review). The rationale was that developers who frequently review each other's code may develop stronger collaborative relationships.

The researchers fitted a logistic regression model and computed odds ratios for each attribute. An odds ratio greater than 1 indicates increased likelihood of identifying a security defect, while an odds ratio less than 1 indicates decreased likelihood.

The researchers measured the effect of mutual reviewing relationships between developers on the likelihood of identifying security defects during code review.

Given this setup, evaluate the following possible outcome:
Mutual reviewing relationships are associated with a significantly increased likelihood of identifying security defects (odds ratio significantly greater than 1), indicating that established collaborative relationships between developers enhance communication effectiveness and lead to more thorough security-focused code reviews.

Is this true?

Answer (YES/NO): YES